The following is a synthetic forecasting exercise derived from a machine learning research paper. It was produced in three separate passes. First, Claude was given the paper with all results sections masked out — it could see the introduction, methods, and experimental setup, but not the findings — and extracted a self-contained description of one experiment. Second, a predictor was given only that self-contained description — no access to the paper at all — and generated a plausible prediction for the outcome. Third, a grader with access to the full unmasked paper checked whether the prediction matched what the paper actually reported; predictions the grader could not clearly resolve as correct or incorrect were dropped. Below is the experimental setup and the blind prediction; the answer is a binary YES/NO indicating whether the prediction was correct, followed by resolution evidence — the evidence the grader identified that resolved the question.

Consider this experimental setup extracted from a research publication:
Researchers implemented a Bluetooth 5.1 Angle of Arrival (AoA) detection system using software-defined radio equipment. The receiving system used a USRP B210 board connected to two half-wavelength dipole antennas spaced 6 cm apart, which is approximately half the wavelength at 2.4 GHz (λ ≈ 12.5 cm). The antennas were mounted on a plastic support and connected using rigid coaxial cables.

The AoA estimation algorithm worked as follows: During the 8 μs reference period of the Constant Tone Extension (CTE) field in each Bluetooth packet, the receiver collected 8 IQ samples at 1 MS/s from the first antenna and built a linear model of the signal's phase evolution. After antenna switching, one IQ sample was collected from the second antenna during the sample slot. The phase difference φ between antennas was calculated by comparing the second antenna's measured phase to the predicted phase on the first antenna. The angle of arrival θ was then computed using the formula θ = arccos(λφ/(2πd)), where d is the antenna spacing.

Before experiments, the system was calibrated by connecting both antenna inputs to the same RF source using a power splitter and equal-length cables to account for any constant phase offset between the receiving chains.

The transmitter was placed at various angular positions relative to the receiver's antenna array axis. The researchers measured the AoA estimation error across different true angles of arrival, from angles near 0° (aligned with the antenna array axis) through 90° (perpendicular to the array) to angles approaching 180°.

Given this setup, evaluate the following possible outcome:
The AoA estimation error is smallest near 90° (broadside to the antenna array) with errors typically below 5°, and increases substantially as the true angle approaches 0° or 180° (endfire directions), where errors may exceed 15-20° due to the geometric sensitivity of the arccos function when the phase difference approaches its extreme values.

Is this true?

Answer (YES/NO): YES